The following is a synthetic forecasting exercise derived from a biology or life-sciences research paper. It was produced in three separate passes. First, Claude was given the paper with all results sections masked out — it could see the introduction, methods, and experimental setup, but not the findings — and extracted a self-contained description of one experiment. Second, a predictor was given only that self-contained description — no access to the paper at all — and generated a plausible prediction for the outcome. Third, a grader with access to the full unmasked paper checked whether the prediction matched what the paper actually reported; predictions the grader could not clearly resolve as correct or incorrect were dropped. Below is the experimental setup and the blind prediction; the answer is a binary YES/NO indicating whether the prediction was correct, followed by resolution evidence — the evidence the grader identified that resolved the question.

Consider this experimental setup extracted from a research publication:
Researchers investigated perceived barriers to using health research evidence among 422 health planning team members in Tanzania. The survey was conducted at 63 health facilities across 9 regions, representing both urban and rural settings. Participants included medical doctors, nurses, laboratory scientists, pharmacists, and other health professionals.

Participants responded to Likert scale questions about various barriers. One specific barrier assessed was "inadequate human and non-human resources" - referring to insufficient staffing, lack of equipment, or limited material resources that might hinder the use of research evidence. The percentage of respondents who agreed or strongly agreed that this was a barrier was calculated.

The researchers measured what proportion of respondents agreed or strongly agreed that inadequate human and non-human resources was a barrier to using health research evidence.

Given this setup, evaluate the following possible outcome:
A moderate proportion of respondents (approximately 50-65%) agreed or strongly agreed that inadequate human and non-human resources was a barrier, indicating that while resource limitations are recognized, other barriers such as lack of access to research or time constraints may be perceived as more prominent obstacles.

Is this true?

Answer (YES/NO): NO